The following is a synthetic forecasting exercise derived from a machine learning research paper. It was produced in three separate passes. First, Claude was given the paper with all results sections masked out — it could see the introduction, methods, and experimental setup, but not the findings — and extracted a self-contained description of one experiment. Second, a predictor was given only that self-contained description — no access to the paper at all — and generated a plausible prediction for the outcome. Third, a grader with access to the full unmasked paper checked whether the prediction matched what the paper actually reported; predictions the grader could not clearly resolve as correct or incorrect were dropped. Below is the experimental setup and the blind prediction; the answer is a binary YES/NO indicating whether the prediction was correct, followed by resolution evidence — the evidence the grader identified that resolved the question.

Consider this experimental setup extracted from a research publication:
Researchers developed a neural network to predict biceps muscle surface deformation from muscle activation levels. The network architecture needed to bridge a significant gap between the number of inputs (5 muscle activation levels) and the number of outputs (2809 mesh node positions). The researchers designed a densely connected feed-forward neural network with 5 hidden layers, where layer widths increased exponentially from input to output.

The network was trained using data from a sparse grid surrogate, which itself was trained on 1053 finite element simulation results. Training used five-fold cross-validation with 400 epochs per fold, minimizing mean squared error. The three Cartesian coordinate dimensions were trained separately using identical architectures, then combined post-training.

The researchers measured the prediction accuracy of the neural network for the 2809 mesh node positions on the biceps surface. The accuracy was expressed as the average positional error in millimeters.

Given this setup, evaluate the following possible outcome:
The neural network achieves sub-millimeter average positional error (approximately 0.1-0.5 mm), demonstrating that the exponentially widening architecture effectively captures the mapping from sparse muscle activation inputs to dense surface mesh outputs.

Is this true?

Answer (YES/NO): NO